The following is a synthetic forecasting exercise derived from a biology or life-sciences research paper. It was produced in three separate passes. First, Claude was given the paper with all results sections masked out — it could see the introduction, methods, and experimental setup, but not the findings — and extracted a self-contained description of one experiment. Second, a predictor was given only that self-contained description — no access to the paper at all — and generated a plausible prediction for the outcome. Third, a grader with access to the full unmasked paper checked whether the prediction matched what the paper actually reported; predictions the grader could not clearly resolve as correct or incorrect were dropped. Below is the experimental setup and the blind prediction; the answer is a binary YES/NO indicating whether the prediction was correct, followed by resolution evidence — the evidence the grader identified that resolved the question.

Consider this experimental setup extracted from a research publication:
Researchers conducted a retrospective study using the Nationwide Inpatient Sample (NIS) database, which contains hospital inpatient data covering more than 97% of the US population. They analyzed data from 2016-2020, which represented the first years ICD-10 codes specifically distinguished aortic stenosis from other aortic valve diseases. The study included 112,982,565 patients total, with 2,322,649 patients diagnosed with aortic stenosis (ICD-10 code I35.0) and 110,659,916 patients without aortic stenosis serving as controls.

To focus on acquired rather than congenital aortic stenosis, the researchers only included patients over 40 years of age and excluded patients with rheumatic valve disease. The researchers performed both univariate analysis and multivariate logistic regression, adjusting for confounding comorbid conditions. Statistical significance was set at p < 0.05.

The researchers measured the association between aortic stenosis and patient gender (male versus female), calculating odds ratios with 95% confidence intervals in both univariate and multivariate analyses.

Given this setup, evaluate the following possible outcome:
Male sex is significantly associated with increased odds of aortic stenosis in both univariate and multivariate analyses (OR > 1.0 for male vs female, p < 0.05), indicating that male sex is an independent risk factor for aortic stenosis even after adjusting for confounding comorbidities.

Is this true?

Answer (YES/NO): YES